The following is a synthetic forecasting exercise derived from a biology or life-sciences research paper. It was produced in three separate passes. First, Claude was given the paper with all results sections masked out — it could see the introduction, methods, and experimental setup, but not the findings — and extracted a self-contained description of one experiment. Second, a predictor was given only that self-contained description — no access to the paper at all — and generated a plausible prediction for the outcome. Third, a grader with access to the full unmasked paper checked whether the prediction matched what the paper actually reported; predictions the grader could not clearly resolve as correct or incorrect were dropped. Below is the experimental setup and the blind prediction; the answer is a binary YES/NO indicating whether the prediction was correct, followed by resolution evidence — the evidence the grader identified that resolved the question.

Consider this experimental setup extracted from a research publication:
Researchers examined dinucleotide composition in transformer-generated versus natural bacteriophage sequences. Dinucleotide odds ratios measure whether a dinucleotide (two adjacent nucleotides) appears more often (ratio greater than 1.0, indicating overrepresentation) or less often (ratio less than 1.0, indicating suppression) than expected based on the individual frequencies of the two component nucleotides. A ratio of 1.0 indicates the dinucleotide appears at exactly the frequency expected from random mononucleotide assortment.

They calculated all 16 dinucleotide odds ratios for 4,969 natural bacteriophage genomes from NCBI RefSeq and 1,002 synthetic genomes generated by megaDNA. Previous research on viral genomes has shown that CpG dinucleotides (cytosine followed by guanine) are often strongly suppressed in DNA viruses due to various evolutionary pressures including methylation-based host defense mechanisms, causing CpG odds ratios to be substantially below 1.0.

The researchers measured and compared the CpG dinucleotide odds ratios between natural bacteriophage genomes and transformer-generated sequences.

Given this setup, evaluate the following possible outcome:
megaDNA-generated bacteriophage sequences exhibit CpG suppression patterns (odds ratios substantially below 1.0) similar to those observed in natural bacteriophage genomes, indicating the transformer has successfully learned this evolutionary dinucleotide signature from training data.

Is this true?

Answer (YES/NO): NO